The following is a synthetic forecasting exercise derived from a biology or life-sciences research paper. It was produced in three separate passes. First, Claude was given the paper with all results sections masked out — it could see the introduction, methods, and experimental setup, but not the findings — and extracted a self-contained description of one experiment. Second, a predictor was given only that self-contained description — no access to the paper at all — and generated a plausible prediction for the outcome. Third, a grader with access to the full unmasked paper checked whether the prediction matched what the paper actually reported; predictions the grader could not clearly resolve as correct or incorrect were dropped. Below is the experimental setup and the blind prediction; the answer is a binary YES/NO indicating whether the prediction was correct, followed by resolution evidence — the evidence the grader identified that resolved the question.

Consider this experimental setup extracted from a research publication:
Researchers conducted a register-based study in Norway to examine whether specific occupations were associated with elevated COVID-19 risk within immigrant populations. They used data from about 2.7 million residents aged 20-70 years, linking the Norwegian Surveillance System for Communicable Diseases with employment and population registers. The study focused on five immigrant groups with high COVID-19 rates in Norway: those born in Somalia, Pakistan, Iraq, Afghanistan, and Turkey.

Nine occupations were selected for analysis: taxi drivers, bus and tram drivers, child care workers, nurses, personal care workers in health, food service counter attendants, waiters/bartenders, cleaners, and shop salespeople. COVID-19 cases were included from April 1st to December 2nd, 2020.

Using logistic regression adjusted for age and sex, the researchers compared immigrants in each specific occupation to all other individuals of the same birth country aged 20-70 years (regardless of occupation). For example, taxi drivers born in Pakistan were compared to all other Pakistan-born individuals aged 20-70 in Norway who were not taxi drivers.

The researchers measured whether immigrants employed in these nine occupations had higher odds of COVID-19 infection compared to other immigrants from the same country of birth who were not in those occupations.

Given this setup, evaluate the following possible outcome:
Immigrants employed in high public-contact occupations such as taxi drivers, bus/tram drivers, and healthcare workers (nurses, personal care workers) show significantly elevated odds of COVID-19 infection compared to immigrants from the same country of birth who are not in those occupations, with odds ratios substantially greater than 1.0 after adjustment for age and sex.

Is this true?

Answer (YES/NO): NO